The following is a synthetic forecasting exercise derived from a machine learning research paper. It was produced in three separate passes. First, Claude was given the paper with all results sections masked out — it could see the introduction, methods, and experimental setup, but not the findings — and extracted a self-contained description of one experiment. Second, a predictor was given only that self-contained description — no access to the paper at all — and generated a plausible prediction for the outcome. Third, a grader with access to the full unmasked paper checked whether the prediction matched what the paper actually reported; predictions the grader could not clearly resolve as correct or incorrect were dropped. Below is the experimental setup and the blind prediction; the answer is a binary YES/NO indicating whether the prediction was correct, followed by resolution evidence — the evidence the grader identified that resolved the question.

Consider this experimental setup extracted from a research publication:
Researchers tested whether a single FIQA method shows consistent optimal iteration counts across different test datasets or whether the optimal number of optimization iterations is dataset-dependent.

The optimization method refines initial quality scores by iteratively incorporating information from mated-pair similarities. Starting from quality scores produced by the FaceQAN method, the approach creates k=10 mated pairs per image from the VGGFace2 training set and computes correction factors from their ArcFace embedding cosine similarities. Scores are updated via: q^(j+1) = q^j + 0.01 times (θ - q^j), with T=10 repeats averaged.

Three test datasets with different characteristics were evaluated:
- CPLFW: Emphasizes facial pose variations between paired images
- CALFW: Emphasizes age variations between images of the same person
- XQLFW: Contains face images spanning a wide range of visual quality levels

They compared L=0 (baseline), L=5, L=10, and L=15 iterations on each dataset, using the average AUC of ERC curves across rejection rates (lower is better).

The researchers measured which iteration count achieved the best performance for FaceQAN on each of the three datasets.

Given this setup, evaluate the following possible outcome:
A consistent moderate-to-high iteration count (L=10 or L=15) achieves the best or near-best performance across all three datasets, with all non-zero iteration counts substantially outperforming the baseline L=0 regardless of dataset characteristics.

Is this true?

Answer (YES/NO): NO